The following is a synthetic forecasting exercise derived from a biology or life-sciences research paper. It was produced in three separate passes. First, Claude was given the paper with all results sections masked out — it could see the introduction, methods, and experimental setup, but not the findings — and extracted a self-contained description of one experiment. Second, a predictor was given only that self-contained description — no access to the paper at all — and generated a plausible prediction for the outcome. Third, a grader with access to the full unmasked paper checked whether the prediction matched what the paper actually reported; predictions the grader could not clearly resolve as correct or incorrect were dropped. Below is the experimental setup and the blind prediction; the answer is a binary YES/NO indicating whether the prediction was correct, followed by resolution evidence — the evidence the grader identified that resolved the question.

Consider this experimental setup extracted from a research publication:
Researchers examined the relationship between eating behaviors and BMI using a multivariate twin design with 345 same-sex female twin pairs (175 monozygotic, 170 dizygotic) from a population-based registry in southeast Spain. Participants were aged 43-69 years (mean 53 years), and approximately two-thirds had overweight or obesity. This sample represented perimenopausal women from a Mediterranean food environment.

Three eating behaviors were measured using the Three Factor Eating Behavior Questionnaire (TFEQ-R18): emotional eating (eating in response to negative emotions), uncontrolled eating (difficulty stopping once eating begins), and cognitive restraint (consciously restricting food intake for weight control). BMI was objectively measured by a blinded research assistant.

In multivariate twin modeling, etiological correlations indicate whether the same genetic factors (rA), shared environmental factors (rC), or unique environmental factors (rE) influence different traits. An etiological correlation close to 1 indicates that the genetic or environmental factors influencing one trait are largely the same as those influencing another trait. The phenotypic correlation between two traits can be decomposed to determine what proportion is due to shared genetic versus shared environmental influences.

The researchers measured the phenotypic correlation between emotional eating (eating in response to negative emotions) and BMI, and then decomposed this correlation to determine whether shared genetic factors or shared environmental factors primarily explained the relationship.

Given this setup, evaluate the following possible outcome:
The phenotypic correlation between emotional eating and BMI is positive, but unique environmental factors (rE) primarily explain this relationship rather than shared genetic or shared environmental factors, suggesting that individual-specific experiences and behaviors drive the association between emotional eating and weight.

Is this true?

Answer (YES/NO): NO